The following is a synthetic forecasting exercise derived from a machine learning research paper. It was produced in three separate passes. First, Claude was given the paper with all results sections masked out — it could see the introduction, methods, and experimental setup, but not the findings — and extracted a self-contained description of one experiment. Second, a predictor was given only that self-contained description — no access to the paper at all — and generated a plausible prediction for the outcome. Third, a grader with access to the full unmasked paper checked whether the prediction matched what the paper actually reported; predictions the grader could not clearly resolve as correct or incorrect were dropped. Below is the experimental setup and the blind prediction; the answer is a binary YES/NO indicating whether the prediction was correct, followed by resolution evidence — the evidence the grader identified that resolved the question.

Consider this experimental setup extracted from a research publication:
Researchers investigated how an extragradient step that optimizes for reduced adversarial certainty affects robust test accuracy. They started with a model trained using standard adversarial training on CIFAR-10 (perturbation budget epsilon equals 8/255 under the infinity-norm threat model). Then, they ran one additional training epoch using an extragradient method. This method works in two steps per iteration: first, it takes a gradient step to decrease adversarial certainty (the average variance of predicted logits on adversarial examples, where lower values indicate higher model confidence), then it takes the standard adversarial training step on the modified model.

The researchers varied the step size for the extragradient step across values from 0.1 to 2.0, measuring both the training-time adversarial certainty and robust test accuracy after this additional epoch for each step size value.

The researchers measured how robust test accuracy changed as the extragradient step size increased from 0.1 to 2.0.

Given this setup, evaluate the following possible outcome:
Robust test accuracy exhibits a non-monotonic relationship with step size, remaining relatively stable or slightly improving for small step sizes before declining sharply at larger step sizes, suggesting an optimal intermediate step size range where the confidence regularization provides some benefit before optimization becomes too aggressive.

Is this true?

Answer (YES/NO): YES